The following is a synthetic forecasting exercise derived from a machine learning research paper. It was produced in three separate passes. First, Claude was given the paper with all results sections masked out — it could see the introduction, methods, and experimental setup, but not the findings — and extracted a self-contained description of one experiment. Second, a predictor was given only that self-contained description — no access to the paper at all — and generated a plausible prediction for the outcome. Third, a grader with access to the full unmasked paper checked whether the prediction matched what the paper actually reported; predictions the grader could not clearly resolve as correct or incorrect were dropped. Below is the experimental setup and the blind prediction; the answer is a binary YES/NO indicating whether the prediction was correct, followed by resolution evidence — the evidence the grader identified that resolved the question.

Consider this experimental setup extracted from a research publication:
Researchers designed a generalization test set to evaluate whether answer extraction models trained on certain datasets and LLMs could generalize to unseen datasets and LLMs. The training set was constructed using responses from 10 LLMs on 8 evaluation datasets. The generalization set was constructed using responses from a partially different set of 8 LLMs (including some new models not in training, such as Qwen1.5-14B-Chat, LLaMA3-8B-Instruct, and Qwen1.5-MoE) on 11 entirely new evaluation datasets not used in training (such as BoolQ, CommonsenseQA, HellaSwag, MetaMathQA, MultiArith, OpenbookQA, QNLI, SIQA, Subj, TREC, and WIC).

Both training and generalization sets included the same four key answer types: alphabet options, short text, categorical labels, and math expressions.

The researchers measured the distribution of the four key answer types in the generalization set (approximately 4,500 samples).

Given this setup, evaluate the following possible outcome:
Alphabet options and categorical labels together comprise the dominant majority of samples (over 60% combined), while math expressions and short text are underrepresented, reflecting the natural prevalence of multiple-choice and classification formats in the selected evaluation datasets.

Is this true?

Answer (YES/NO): YES